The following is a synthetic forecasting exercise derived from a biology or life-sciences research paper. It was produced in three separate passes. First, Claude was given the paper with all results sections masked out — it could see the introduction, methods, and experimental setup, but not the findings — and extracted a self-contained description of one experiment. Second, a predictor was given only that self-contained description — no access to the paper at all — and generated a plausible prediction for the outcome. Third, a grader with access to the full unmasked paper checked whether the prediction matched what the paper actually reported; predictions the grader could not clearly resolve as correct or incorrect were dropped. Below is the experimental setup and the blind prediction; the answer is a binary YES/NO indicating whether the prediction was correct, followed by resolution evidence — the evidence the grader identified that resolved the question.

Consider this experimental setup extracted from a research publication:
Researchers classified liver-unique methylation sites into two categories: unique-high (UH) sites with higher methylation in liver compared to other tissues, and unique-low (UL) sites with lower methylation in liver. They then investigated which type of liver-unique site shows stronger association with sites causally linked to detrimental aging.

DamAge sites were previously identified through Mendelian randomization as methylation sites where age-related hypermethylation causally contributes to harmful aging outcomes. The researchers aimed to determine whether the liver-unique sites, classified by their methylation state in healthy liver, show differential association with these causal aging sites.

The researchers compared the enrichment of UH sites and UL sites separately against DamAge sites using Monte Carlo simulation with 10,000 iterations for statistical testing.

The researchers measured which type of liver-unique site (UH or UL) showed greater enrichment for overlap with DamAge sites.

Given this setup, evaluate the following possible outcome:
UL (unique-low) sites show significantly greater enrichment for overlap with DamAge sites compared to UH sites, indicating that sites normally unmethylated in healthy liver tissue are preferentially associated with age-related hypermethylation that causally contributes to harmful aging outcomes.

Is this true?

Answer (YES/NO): NO